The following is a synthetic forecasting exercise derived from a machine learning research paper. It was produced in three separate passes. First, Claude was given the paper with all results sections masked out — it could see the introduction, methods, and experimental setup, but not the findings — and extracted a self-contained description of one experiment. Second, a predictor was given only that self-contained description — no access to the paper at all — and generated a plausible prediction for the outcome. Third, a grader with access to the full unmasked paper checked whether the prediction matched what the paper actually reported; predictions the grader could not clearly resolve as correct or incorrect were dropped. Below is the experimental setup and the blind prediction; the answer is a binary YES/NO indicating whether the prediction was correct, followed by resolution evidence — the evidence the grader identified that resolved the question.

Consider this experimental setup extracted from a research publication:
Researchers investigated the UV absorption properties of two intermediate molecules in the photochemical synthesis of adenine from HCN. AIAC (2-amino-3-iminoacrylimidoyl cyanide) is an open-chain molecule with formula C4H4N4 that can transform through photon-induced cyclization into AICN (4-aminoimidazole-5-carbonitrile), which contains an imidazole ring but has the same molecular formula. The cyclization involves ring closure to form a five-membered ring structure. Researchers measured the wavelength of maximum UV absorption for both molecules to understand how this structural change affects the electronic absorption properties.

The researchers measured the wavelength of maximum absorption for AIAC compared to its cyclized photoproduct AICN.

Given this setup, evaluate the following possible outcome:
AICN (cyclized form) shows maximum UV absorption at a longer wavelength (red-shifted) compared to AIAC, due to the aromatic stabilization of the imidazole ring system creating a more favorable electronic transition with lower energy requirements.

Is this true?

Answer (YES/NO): NO